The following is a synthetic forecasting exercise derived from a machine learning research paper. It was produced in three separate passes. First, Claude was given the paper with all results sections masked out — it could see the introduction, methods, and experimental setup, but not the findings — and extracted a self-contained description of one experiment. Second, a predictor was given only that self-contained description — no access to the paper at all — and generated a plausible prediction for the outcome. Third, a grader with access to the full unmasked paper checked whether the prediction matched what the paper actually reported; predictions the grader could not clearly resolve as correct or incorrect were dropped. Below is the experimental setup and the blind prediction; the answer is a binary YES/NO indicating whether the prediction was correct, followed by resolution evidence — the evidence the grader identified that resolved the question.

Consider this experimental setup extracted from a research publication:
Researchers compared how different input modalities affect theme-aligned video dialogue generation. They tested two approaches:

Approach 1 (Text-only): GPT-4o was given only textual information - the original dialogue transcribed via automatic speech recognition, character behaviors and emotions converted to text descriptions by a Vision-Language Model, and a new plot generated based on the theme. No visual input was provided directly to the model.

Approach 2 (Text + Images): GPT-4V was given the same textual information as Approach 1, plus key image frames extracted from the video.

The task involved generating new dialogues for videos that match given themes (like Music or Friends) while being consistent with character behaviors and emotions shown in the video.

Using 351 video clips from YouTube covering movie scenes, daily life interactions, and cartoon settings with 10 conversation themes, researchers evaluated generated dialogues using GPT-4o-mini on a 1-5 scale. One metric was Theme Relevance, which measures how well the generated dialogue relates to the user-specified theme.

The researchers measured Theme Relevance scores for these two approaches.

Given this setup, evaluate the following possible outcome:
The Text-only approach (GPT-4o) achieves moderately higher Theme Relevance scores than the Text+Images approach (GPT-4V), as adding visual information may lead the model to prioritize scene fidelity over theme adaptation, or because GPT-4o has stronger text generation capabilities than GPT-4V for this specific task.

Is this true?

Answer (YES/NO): NO